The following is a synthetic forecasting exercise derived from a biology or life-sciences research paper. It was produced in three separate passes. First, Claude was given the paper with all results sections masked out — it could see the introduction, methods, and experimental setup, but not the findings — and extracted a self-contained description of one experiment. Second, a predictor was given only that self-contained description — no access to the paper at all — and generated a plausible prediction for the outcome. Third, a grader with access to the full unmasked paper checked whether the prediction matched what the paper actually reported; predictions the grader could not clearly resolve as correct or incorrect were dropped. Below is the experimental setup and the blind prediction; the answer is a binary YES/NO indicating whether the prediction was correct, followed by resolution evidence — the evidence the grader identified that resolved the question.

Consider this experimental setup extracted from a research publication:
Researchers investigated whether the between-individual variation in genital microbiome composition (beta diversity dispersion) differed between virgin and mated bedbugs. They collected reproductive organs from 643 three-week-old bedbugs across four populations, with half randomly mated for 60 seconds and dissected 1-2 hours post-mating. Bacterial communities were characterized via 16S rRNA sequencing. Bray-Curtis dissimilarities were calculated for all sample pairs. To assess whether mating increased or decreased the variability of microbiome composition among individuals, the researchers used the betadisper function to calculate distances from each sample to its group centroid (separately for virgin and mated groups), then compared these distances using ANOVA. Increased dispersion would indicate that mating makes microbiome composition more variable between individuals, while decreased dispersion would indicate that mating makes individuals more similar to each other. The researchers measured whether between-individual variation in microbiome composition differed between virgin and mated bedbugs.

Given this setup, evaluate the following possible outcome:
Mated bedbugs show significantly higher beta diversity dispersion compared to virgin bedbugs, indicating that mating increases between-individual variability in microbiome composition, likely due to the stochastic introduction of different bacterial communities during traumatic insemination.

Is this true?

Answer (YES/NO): NO